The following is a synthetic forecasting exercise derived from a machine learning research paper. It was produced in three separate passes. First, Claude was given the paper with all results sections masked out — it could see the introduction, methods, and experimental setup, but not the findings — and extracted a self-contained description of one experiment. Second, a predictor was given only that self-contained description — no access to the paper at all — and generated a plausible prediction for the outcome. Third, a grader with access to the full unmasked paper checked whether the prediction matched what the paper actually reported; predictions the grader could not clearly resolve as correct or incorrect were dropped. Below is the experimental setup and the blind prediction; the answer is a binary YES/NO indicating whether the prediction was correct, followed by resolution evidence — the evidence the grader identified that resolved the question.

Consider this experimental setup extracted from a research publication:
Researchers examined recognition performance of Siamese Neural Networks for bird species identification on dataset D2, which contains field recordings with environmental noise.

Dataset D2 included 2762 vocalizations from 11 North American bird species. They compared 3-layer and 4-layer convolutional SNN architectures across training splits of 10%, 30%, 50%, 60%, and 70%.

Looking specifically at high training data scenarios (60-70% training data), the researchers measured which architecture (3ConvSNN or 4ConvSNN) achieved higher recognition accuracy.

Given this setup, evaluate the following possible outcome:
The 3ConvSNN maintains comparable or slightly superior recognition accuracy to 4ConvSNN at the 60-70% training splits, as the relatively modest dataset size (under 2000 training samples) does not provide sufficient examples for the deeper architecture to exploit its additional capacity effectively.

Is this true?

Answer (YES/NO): YES